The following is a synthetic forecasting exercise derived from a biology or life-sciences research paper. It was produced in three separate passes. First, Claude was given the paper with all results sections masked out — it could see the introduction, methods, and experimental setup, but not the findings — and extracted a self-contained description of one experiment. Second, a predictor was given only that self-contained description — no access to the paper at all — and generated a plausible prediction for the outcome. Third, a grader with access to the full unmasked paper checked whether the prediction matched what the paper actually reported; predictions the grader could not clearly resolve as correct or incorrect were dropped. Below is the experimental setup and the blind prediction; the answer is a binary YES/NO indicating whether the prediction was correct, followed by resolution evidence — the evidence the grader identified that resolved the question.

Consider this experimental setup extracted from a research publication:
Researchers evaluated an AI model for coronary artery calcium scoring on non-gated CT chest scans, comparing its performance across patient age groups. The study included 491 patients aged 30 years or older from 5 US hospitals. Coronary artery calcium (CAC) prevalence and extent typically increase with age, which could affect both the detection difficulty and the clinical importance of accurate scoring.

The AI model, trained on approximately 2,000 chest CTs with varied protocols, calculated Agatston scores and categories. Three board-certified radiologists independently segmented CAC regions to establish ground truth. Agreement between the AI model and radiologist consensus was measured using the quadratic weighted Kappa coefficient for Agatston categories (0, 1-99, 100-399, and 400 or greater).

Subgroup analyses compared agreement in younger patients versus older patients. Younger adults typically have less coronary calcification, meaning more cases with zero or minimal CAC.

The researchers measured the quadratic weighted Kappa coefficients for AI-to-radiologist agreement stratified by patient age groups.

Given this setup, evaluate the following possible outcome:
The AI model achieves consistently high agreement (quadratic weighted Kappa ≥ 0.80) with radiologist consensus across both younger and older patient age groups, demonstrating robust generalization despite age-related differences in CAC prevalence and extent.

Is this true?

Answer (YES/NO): YES